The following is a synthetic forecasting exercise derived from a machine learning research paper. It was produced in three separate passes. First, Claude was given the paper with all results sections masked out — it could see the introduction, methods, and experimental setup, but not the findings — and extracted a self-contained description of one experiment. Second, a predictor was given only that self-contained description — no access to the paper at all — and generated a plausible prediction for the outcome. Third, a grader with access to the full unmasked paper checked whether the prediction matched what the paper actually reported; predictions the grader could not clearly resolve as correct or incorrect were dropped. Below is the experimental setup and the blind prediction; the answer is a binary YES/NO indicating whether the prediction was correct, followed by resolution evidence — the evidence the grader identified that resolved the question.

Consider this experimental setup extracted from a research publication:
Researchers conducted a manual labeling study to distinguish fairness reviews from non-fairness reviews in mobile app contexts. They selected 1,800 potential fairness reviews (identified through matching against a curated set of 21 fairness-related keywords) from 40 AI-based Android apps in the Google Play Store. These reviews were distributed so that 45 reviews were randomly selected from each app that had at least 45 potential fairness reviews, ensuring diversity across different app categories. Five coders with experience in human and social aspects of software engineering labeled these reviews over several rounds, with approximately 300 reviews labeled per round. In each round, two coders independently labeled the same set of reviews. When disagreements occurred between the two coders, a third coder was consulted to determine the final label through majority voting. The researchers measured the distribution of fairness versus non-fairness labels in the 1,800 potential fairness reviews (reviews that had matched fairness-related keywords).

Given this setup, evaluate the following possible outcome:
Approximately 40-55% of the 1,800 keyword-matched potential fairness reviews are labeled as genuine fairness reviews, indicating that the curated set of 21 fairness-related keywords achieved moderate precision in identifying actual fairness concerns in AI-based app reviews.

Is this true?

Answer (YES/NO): YES